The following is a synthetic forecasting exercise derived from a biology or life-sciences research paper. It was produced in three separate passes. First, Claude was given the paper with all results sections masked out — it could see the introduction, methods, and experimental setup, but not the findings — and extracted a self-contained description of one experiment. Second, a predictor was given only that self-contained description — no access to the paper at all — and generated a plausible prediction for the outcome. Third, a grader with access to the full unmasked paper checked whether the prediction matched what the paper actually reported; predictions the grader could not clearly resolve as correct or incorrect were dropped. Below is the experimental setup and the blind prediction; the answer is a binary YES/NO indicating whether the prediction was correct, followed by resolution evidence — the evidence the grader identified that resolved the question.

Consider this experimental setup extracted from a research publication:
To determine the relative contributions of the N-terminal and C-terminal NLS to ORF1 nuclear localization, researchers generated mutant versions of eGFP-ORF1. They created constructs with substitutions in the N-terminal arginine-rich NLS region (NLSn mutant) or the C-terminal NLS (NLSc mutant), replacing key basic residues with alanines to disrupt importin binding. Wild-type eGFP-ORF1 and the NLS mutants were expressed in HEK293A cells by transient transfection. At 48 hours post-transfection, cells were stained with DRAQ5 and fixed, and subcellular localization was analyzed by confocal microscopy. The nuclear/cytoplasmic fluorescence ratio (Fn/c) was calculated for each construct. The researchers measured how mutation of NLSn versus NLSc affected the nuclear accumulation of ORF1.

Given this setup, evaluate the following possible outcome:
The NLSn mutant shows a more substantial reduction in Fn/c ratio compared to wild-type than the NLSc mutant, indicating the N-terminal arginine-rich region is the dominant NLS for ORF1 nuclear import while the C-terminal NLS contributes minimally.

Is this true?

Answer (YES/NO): NO